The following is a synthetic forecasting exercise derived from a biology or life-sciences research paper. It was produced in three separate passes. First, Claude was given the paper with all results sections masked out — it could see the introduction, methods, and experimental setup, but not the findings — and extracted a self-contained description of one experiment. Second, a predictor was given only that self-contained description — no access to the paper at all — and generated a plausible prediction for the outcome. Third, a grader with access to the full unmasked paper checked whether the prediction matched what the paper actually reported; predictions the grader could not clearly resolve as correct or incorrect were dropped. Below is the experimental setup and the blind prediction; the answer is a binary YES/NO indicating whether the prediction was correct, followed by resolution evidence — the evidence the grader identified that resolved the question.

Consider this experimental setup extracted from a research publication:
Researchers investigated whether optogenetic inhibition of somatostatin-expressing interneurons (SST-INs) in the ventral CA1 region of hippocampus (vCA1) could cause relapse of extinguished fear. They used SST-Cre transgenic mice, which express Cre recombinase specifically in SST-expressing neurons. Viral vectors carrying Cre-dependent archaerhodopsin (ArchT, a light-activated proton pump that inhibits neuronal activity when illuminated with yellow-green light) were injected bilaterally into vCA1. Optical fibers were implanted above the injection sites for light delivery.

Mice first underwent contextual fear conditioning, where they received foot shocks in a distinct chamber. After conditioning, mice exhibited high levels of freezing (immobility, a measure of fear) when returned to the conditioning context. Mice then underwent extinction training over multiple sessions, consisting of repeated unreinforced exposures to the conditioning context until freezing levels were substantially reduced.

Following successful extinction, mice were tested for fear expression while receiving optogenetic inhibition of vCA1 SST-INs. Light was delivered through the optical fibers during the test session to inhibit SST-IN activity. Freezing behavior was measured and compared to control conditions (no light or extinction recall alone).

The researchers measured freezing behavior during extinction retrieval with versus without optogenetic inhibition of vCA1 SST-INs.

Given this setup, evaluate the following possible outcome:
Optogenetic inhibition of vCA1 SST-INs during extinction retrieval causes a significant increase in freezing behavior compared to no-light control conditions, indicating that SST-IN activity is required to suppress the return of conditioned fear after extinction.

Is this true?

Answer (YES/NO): YES